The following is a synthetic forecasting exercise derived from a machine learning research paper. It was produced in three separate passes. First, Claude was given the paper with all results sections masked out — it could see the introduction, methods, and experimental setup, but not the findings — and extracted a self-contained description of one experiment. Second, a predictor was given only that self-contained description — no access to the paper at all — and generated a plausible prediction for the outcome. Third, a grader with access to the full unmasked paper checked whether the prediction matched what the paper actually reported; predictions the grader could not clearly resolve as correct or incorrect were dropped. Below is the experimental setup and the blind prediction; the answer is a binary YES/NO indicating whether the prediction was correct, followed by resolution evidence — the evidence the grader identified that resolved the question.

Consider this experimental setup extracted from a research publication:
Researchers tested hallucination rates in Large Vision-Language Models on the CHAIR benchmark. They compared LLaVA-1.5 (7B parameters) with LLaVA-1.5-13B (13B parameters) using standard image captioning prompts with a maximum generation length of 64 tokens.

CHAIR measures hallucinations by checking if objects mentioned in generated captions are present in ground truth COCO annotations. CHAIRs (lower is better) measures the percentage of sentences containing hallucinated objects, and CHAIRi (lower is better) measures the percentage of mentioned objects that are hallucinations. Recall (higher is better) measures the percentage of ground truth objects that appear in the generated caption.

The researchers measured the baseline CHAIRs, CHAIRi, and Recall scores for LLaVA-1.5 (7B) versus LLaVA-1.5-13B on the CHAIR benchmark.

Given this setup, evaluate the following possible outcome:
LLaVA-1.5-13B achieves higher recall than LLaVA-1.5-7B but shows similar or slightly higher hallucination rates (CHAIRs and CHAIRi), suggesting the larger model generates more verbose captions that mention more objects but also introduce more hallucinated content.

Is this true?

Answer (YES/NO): NO